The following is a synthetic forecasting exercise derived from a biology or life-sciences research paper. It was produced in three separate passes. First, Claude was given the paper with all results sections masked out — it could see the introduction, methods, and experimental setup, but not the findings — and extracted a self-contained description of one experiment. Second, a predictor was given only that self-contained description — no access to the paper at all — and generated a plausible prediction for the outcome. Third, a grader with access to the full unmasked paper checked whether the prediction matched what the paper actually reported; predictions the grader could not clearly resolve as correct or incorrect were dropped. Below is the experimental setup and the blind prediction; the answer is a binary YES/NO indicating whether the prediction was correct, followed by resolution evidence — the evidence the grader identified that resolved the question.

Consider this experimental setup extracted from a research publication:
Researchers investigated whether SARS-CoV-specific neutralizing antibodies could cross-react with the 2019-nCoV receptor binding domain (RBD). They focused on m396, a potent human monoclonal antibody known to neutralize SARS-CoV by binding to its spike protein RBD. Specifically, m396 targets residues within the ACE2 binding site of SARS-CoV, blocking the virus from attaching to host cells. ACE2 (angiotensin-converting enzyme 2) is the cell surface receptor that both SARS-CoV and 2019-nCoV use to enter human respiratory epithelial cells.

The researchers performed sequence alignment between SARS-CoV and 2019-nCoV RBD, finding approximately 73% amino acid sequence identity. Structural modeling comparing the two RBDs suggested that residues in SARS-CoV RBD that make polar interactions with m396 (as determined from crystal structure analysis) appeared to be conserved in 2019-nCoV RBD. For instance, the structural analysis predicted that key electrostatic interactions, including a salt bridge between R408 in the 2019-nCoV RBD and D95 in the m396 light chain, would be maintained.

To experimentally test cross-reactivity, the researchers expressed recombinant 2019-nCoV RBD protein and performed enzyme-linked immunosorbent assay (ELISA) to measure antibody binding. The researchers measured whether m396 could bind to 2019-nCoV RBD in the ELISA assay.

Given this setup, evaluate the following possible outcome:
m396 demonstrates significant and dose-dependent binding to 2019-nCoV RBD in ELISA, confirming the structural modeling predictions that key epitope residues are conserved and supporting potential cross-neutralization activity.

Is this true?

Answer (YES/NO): NO